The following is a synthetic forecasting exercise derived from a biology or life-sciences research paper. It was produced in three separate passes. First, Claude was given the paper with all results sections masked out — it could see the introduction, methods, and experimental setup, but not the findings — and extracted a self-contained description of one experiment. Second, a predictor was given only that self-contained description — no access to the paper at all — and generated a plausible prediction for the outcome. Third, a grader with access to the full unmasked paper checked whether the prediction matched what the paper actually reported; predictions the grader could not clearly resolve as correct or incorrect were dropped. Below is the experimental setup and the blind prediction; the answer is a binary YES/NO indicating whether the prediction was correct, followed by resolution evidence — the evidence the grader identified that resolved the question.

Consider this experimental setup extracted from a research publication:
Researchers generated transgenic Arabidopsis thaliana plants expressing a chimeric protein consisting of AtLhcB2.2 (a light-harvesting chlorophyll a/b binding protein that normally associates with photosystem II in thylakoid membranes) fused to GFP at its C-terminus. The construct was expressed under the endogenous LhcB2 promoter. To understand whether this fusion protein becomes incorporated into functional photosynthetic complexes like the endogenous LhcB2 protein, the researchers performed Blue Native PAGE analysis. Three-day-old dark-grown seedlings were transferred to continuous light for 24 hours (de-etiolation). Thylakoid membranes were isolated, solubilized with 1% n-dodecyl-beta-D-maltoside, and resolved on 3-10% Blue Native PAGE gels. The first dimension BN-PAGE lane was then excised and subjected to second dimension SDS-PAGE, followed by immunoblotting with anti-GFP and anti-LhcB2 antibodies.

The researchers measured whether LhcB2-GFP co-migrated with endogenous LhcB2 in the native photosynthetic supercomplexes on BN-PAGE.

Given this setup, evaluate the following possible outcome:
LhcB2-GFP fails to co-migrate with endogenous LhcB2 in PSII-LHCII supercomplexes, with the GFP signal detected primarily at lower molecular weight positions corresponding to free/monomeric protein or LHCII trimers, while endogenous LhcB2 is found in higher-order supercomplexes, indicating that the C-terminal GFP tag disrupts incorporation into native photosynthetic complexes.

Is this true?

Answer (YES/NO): YES